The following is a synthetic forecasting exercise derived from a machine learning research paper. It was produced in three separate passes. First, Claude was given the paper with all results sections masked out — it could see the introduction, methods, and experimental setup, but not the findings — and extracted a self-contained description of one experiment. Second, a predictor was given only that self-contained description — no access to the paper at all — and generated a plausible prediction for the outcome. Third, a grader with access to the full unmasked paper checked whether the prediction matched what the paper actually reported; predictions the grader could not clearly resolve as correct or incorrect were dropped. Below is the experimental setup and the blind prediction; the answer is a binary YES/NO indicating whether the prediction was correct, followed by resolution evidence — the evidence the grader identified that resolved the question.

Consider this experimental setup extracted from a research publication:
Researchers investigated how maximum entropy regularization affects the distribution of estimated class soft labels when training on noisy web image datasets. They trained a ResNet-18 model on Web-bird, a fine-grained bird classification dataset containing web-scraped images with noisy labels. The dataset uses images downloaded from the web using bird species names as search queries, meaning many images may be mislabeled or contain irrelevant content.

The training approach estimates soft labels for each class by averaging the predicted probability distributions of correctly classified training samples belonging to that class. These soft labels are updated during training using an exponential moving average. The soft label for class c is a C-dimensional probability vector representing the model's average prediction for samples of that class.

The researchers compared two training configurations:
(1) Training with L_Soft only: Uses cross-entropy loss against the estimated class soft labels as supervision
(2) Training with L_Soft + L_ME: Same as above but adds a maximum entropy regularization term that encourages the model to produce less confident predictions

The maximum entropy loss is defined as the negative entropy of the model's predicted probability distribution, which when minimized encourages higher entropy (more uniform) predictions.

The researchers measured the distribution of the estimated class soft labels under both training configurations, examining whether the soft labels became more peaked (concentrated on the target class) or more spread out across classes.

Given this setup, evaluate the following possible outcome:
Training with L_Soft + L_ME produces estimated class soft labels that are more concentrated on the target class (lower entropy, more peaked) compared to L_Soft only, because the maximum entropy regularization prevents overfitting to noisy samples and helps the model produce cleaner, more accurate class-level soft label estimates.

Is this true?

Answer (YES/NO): NO